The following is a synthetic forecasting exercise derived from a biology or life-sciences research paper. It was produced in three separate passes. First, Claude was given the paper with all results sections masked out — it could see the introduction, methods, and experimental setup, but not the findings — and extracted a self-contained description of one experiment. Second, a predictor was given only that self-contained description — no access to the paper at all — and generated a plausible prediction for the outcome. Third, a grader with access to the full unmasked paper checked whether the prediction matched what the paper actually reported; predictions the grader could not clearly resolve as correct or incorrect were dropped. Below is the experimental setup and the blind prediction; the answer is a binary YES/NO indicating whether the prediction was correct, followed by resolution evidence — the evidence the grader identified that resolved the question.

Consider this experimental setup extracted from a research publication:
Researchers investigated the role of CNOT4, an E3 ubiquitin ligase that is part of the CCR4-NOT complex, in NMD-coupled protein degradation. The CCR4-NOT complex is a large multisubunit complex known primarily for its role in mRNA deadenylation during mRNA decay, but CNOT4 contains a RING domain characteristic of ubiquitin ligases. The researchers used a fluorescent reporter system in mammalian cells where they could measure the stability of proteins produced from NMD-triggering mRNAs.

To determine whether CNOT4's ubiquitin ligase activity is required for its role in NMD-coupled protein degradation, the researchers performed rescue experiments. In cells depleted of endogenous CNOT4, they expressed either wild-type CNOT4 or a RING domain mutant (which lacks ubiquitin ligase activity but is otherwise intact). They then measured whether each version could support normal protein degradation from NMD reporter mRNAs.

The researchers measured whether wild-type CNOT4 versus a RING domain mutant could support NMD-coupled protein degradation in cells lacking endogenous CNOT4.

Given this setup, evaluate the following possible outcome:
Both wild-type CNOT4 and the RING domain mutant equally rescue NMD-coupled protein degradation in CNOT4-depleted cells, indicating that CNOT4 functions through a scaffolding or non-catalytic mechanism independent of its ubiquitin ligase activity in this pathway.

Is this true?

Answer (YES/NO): NO